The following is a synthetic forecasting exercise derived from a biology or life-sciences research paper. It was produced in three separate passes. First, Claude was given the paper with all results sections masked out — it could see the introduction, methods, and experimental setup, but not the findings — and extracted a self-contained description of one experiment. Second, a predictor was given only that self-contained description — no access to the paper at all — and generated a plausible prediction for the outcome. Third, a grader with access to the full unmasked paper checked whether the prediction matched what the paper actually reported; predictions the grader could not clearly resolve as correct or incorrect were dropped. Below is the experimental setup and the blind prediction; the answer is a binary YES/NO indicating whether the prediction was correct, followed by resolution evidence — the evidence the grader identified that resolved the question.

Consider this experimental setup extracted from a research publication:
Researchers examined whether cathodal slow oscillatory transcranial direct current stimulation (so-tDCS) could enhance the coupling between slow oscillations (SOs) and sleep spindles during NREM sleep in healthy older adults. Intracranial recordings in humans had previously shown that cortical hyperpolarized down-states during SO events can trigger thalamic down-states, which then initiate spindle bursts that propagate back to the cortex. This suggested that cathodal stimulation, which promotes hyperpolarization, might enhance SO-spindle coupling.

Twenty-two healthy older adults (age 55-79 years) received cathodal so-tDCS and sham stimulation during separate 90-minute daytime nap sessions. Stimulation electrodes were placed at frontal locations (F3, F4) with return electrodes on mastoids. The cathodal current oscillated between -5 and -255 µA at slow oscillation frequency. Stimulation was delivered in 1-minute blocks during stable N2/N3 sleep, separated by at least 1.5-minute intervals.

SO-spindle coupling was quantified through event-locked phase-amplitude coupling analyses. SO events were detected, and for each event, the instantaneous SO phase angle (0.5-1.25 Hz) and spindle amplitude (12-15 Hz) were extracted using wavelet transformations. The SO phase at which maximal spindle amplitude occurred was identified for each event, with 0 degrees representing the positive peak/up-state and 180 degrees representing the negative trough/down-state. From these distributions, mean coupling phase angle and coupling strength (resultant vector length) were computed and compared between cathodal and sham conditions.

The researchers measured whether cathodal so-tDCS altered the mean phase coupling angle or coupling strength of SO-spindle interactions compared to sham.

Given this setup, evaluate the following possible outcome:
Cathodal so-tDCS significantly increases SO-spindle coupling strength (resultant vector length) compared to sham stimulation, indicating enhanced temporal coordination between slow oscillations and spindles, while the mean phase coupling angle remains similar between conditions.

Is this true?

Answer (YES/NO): NO